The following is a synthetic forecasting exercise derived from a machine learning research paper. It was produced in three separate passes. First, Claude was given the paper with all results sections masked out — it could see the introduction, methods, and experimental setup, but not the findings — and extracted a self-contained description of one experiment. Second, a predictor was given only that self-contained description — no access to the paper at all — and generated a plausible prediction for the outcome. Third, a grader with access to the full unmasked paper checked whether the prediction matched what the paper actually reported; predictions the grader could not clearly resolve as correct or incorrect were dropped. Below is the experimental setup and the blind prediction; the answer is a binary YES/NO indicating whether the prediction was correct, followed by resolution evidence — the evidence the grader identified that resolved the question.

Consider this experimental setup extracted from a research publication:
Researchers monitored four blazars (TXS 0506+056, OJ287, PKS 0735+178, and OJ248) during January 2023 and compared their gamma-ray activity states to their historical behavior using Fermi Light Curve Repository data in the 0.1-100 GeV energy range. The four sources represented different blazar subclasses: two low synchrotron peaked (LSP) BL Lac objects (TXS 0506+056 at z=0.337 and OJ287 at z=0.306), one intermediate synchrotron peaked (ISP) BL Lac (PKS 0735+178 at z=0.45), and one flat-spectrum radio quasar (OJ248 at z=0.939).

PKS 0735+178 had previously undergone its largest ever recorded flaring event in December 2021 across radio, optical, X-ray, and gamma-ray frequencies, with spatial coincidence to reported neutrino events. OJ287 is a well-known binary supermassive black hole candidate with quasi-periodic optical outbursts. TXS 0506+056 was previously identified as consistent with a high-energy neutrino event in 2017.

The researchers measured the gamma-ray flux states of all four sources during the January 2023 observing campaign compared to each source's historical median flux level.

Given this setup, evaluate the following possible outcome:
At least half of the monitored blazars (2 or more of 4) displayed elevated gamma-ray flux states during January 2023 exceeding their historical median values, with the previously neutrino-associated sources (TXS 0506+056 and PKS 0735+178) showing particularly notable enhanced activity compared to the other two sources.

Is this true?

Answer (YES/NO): NO